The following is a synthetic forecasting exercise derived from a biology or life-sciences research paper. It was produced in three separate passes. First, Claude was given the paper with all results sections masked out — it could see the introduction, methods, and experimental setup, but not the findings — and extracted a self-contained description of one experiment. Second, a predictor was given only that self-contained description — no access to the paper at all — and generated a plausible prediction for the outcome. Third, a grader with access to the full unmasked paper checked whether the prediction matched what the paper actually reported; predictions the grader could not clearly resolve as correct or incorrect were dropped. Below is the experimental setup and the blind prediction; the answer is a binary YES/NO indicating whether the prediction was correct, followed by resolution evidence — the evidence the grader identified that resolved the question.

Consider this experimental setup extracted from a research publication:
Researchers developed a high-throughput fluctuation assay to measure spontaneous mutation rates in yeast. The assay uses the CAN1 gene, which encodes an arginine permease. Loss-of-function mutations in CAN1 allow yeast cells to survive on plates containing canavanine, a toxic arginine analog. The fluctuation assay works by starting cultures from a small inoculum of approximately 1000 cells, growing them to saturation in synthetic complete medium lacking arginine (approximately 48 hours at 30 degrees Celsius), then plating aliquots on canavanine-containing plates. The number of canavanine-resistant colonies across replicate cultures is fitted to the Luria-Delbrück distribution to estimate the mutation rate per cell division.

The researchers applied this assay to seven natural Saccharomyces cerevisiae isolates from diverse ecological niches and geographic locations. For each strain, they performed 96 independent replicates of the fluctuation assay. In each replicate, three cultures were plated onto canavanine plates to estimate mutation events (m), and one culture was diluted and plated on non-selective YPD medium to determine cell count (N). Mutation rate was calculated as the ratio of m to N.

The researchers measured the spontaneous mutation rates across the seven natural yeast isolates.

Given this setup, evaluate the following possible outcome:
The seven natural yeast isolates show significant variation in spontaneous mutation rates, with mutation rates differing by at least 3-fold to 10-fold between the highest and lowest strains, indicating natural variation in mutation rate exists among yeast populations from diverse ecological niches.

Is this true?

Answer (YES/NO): YES